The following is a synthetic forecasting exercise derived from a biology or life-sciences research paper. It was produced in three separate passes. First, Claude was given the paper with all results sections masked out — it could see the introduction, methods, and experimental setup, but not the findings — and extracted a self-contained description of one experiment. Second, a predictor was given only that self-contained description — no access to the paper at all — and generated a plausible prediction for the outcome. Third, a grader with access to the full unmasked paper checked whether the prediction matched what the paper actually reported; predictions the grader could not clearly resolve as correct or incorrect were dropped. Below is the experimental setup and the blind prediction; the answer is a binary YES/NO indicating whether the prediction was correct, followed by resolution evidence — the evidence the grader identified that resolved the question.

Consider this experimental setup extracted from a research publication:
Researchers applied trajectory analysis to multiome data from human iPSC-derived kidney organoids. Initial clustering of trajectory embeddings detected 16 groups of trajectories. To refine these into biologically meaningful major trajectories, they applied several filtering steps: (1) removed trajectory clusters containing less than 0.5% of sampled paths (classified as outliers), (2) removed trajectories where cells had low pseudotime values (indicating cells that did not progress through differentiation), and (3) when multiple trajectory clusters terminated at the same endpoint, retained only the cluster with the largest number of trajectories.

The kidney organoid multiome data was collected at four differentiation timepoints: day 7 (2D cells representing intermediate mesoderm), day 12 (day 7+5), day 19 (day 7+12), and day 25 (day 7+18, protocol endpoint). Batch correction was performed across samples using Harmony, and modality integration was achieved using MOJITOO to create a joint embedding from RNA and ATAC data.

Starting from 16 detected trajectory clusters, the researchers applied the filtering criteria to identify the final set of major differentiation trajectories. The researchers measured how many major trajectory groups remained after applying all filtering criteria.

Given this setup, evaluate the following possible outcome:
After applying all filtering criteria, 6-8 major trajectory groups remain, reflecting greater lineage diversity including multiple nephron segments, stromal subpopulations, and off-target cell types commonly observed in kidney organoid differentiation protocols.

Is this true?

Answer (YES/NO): NO